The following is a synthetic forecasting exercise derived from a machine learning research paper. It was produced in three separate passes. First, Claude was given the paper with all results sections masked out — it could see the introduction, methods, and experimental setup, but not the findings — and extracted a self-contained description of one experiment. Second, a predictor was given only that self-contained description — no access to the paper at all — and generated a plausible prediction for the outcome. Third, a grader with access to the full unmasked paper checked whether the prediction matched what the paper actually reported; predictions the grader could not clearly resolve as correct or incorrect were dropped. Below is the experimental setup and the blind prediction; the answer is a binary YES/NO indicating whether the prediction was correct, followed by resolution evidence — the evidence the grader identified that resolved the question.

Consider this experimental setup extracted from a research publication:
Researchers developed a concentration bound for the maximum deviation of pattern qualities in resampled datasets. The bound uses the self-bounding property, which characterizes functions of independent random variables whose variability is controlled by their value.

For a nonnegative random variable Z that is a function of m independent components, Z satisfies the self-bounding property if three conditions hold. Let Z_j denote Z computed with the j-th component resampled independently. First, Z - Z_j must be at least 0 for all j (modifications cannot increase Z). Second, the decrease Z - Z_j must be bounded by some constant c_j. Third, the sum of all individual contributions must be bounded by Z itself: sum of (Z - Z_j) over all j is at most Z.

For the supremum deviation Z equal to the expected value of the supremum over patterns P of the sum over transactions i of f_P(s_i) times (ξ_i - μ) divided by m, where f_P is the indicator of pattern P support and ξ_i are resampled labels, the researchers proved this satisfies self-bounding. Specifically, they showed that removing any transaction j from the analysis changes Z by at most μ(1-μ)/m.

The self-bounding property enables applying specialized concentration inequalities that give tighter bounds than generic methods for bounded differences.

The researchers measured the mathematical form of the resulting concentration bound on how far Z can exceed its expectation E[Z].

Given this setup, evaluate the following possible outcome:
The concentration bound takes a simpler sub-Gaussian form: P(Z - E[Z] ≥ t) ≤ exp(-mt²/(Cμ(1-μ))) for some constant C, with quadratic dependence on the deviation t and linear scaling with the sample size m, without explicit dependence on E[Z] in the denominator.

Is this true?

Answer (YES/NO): NO